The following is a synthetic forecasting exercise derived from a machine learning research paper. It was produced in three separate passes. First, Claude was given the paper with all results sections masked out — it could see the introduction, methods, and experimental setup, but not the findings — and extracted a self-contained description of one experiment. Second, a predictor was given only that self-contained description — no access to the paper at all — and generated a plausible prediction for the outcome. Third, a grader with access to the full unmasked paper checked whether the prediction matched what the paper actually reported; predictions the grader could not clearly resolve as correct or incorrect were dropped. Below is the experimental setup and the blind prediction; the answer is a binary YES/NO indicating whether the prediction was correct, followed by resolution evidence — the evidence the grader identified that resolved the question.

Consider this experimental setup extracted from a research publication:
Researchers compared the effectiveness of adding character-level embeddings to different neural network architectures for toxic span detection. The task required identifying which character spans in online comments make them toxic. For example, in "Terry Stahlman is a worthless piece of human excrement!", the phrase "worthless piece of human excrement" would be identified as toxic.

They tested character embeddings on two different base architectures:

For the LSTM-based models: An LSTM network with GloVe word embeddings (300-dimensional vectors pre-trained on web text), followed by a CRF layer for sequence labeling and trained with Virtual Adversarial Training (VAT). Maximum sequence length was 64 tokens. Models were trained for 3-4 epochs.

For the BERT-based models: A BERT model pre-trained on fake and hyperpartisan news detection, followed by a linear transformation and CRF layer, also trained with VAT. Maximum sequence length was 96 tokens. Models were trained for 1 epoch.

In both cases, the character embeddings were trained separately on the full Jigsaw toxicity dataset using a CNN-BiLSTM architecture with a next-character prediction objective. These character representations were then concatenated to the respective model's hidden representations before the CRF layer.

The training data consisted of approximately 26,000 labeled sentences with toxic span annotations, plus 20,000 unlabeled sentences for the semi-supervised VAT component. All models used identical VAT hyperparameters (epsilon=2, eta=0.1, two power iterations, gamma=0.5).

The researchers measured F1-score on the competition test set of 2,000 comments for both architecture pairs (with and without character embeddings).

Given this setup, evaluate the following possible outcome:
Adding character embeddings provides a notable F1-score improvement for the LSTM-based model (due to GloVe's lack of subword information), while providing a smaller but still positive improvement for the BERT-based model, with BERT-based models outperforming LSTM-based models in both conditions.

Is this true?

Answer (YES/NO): NO